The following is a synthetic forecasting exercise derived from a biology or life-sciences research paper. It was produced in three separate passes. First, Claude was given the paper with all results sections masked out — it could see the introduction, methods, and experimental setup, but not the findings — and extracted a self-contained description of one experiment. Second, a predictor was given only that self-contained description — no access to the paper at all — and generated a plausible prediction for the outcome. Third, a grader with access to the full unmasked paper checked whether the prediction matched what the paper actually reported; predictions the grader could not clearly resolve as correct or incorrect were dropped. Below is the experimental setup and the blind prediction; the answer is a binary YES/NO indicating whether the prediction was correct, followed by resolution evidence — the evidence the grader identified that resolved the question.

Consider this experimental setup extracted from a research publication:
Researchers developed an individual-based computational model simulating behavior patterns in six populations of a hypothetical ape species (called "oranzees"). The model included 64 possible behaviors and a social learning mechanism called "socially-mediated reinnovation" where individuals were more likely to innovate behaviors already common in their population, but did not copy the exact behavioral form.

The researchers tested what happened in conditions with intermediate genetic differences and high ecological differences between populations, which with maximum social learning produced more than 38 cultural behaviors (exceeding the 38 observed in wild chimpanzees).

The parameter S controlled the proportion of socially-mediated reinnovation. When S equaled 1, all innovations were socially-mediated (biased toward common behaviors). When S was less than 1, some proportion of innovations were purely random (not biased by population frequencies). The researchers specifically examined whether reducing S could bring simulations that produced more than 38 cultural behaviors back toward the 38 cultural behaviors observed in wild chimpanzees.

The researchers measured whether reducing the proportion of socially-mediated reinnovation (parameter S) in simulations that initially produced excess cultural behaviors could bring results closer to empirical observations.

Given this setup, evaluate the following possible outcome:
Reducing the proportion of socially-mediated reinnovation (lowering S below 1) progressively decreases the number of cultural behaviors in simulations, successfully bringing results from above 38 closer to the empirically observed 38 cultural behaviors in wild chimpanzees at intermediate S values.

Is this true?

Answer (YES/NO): YES